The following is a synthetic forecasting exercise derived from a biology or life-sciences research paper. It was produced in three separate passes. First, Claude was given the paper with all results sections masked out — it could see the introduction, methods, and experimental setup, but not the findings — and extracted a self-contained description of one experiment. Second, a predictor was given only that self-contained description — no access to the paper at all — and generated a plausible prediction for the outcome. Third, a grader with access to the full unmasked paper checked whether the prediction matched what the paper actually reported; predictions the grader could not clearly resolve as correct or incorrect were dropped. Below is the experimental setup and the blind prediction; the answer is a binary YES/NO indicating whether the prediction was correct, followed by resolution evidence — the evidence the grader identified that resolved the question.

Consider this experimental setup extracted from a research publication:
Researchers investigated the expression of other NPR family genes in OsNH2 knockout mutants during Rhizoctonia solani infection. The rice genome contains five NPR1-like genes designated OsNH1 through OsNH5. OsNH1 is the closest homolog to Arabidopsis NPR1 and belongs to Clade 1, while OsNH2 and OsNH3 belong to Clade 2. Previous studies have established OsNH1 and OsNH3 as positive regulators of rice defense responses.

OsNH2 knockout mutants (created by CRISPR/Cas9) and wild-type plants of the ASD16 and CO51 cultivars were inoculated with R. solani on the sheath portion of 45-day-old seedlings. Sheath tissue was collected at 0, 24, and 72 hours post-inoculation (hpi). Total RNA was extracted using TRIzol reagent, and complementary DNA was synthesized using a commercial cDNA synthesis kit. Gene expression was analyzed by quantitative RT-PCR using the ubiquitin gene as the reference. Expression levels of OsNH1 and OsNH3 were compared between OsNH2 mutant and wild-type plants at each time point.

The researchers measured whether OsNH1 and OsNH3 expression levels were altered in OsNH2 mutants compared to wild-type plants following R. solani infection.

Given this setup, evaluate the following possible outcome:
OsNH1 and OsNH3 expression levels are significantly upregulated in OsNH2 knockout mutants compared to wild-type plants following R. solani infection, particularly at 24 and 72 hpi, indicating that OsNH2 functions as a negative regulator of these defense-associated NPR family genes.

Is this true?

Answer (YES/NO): NO